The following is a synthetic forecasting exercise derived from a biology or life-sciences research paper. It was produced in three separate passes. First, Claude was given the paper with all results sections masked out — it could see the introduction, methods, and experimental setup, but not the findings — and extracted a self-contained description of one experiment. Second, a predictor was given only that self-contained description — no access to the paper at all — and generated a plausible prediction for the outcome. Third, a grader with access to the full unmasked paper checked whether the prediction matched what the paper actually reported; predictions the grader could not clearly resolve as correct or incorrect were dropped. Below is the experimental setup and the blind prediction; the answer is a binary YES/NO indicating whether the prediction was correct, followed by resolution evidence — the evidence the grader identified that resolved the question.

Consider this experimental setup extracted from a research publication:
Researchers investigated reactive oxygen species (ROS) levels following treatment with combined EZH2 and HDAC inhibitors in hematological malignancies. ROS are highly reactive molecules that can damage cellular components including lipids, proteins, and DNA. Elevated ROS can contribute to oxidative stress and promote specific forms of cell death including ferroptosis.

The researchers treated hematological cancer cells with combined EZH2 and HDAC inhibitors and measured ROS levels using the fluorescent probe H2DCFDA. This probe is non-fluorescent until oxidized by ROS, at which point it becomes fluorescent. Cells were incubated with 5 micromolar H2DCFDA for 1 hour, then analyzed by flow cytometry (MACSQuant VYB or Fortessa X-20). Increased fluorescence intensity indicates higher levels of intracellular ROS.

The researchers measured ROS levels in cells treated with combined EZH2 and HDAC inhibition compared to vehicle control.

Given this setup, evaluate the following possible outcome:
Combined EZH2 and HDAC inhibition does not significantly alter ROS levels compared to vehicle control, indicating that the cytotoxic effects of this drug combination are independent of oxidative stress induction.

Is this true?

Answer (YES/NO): NO